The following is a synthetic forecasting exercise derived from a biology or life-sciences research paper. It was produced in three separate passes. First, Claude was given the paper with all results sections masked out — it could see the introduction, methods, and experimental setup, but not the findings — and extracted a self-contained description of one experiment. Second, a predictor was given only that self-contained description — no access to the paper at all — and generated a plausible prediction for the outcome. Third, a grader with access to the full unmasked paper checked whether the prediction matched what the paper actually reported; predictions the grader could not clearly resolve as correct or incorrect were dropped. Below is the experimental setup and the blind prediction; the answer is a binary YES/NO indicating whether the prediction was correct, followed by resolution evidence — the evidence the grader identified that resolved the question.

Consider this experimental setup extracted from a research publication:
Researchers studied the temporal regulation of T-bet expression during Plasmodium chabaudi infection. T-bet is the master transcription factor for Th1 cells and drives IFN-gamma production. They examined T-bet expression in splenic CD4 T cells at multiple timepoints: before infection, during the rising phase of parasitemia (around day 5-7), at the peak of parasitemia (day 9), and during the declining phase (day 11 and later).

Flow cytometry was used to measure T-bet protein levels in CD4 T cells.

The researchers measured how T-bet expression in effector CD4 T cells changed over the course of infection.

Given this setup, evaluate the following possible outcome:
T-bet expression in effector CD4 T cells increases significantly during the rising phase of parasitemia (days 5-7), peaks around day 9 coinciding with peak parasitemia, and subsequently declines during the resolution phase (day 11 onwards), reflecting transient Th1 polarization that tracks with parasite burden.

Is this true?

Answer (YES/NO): NO